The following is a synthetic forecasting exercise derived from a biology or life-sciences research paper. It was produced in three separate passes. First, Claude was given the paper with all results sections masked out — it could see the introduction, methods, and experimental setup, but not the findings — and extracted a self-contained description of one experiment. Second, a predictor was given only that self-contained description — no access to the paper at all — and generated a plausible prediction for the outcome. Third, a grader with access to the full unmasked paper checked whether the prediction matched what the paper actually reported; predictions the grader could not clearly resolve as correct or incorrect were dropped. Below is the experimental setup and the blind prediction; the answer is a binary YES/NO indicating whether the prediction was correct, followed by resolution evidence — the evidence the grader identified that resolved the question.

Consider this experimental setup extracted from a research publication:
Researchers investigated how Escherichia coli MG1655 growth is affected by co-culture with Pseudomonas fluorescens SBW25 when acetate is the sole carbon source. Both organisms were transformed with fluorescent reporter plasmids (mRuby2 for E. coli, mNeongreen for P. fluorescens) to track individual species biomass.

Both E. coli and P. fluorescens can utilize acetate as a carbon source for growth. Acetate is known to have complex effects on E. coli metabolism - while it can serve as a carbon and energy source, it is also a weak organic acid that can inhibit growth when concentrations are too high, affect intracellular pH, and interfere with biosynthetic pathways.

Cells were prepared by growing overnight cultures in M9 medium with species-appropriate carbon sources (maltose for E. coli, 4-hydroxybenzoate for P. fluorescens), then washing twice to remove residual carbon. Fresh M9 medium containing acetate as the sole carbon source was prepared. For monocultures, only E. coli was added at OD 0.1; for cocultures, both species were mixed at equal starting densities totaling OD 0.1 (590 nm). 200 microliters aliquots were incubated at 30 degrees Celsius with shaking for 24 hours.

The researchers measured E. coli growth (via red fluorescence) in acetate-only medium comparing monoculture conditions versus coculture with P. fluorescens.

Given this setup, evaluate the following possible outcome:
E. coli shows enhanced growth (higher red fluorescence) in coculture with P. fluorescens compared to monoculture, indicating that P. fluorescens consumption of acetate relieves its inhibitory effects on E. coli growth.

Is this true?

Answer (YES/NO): NO